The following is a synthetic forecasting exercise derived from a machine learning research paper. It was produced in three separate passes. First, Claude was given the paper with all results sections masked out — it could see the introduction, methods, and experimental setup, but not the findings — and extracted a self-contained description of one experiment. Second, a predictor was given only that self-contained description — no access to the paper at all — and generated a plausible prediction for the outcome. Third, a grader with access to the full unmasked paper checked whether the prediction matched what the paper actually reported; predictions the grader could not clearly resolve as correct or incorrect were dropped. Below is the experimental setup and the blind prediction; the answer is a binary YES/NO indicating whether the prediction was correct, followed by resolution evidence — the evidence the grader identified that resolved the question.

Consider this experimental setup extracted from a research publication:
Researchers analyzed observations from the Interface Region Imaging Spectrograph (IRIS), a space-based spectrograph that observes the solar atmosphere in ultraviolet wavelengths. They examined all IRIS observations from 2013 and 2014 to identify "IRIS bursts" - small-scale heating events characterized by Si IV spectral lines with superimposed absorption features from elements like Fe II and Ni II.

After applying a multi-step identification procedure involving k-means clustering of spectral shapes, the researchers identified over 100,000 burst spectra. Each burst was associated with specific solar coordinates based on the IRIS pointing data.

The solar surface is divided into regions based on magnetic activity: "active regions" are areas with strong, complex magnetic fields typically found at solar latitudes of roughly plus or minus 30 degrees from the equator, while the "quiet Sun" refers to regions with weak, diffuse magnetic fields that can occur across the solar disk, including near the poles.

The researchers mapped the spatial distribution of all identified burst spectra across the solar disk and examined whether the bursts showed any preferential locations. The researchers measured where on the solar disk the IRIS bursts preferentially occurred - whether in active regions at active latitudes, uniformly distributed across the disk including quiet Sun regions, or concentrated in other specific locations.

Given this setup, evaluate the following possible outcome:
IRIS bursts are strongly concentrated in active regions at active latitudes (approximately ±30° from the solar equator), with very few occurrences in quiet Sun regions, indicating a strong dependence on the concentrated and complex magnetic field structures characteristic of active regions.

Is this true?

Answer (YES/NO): YES